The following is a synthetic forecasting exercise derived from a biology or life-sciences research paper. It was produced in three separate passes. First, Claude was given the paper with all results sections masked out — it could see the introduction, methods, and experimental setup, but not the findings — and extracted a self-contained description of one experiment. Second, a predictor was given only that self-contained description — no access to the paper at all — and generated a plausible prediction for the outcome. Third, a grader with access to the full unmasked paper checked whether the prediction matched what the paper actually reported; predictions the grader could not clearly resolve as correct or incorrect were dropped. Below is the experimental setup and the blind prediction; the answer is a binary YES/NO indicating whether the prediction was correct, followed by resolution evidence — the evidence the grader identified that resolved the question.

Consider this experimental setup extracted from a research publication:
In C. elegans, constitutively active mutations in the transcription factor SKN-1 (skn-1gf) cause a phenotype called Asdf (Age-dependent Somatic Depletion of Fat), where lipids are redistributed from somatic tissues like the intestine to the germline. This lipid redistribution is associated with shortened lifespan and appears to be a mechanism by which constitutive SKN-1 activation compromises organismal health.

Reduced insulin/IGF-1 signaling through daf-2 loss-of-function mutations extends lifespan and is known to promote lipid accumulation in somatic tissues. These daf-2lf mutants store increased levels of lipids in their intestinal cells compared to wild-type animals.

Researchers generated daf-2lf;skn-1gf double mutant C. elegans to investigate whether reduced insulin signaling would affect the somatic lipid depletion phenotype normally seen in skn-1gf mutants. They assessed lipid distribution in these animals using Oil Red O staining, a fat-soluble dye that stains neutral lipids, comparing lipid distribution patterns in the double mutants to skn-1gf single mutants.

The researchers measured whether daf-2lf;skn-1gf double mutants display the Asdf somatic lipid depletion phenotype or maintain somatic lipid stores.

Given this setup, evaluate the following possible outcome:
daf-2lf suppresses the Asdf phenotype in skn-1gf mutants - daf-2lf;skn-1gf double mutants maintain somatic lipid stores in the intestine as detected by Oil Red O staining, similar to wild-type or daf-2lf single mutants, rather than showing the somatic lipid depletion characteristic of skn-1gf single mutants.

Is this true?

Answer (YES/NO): YES